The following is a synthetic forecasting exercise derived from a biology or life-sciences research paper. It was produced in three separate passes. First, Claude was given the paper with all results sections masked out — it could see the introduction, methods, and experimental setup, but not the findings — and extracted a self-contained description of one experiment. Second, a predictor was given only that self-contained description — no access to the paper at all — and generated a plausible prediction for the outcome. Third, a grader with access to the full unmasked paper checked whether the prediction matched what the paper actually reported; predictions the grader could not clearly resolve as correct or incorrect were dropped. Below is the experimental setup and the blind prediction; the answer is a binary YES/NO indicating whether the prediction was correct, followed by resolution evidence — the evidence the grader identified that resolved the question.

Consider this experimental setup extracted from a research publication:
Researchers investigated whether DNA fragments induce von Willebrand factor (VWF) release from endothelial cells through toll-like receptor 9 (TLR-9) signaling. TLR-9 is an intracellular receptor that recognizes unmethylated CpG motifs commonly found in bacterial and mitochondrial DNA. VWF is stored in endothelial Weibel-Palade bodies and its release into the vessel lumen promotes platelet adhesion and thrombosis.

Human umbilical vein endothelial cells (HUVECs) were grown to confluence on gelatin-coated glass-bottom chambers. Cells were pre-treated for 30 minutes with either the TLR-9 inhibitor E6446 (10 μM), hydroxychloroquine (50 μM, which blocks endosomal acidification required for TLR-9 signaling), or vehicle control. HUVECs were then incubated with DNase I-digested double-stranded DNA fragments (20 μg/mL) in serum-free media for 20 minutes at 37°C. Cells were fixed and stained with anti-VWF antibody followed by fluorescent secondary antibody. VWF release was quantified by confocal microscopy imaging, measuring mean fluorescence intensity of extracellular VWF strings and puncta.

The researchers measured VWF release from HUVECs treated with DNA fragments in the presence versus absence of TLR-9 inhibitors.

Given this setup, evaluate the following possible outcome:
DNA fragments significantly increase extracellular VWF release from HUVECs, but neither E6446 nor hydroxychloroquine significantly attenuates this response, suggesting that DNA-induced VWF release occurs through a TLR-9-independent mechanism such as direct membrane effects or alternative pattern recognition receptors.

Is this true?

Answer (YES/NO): NO